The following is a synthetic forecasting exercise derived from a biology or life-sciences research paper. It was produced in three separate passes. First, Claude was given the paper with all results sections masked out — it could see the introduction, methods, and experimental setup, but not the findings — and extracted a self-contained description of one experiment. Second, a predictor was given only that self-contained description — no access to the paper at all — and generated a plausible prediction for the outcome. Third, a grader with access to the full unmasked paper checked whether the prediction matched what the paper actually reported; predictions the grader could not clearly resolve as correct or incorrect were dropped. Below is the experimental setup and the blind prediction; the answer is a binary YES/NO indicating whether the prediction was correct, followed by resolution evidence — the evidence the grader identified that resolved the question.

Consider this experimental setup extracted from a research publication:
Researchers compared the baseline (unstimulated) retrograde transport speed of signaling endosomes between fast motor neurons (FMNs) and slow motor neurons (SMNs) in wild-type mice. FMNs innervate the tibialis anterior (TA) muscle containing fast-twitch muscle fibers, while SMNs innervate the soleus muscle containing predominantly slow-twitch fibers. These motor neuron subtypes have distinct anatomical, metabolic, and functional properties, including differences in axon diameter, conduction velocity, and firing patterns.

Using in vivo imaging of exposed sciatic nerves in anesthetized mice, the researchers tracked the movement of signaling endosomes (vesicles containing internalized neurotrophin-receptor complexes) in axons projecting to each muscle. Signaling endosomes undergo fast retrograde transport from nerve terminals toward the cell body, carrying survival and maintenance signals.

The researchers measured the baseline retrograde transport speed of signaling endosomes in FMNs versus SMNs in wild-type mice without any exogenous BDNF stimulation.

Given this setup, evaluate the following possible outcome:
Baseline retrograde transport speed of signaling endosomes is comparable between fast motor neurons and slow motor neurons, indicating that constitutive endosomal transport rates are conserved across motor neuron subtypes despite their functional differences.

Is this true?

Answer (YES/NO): YES